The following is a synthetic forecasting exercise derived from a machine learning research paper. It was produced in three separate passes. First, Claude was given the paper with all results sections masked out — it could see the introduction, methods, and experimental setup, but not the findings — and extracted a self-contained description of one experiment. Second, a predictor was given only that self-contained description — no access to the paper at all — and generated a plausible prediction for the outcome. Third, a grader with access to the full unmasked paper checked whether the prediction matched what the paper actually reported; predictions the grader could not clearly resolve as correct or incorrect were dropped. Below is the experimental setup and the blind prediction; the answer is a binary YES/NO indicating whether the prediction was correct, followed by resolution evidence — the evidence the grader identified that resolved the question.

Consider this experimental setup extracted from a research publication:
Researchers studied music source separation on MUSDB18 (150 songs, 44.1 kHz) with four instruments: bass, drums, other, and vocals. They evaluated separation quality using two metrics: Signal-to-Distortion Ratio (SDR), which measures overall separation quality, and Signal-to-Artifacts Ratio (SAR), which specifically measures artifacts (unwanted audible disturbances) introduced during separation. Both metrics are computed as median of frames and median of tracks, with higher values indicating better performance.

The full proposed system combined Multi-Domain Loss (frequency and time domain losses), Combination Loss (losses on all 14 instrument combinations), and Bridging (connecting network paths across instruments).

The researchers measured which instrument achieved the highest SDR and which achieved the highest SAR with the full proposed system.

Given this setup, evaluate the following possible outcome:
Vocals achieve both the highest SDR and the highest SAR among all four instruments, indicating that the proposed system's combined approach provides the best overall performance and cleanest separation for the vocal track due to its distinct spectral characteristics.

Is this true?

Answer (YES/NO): YES